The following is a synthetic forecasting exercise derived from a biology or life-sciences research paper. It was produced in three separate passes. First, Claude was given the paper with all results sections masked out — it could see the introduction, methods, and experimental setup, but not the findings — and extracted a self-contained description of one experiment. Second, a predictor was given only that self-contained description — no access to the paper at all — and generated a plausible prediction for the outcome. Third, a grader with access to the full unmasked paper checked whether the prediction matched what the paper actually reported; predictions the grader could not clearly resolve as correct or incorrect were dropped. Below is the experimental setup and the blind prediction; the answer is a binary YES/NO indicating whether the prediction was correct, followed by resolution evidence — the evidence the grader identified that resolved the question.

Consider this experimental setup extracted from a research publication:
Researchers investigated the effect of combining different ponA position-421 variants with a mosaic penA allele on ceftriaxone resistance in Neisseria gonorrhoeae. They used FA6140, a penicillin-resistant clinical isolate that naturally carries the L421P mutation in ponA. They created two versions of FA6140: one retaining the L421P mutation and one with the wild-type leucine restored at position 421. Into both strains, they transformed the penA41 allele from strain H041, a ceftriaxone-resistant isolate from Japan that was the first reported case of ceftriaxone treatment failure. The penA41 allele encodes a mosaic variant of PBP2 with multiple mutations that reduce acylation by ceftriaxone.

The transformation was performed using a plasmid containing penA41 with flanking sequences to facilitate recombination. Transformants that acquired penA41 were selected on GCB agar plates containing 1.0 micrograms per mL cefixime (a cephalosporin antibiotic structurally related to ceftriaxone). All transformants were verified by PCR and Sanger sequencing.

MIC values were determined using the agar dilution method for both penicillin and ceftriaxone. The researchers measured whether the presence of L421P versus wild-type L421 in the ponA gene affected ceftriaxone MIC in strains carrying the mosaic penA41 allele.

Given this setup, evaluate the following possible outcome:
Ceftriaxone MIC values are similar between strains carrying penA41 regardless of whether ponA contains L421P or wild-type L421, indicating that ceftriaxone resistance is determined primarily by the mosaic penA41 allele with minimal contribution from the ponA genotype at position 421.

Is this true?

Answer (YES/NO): NO